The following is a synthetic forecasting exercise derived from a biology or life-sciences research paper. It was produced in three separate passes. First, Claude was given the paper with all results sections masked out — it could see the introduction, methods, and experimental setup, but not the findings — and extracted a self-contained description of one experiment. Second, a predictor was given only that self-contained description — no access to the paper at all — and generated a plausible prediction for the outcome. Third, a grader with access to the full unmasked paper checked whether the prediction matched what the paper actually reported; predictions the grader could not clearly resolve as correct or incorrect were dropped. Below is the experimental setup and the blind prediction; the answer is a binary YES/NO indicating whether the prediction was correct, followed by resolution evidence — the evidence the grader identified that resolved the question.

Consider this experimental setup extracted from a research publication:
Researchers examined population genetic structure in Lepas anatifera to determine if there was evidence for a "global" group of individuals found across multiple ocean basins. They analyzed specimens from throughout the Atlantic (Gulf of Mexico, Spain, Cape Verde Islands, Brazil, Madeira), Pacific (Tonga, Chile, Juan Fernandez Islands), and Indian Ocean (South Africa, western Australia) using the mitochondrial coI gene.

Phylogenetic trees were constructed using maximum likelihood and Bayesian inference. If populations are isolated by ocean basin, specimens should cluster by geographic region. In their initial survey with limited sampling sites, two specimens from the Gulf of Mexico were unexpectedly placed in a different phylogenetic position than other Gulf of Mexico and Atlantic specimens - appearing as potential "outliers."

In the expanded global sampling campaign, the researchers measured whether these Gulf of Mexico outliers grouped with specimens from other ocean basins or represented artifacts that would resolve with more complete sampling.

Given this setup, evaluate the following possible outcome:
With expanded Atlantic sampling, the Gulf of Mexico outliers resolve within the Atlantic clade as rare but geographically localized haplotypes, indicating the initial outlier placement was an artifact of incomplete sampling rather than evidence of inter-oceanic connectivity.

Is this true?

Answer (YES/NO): NO